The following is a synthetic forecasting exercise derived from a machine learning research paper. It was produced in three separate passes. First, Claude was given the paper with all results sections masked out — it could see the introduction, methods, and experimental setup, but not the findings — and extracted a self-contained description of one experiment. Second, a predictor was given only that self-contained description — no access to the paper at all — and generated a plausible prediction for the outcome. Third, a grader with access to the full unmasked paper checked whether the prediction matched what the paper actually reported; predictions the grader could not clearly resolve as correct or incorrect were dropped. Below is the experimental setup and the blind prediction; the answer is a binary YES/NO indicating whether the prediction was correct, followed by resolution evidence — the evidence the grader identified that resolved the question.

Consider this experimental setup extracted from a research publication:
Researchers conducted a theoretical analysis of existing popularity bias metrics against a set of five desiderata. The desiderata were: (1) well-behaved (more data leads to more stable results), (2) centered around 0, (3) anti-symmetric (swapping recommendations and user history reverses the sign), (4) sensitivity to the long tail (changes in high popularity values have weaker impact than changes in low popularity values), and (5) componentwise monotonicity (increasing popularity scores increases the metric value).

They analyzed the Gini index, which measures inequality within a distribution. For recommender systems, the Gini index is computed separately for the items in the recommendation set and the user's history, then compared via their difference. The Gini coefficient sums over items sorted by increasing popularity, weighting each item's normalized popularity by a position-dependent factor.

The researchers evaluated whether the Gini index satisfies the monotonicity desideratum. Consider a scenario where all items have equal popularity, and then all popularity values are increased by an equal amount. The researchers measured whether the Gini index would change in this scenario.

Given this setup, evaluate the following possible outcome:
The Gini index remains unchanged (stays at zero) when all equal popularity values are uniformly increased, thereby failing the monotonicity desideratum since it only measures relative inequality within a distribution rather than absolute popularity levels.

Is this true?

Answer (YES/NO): YES